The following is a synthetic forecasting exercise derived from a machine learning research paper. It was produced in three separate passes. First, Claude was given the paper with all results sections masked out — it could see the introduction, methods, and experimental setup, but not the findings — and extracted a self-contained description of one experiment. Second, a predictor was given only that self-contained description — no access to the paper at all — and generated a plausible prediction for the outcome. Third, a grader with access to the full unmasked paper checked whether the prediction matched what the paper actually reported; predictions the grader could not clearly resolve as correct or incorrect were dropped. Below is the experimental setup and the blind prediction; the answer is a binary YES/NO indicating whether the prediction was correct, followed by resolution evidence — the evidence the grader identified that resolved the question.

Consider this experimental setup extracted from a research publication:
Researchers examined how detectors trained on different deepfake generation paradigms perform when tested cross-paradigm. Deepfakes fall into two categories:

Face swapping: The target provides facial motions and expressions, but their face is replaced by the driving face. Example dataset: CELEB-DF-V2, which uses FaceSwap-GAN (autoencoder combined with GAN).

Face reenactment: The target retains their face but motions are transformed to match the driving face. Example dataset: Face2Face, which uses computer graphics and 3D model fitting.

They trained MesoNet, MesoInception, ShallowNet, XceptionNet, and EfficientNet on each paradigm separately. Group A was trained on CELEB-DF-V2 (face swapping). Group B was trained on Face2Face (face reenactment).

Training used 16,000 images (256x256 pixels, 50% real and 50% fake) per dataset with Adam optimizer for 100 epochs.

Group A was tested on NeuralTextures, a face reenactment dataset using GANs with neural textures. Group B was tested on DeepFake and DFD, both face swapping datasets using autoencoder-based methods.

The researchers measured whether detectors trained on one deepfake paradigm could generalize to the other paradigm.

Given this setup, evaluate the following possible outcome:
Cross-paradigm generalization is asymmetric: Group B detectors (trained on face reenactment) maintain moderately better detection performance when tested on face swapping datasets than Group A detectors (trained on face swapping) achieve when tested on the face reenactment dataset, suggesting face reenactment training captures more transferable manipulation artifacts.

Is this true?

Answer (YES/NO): NO